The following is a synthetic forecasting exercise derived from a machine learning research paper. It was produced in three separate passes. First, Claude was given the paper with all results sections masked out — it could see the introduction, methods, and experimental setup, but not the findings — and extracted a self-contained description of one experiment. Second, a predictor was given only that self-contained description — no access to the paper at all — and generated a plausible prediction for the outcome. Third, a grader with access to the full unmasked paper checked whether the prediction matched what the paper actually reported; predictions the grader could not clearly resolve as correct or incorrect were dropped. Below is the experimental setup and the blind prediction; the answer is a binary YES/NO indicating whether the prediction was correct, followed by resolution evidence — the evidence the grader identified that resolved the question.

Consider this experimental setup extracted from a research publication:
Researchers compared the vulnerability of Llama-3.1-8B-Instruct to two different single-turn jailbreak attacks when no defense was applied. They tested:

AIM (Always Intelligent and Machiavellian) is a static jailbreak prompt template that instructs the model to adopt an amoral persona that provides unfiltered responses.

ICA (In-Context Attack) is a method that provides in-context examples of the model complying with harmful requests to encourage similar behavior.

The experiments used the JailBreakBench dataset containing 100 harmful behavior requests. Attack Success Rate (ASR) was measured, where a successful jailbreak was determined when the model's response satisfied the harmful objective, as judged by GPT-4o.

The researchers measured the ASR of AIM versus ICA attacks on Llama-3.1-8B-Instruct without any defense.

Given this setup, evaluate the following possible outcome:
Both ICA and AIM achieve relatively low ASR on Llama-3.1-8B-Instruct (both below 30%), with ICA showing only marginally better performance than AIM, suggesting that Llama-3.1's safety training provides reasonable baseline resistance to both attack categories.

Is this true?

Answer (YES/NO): NO